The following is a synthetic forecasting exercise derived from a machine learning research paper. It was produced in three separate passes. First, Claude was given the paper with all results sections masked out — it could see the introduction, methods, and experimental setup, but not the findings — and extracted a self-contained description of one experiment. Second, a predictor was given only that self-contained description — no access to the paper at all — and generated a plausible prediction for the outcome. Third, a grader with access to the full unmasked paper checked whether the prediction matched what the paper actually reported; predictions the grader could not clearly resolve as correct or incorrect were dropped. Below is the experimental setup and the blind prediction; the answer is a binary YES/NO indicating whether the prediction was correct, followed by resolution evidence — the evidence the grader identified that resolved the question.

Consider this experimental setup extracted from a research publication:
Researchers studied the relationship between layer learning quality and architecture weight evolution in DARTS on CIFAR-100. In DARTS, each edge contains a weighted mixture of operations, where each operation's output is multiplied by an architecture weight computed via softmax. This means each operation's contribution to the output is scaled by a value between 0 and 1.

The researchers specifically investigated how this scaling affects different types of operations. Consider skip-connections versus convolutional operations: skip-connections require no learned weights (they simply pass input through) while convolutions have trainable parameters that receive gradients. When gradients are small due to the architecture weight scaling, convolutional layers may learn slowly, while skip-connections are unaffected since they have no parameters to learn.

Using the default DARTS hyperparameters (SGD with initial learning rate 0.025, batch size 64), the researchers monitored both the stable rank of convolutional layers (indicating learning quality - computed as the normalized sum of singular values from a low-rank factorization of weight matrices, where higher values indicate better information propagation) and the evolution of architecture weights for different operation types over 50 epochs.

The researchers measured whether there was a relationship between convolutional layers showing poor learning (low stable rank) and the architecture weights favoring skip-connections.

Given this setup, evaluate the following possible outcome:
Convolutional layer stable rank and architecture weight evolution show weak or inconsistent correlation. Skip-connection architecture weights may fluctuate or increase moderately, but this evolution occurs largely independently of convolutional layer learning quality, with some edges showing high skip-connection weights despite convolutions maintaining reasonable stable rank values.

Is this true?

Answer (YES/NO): NO